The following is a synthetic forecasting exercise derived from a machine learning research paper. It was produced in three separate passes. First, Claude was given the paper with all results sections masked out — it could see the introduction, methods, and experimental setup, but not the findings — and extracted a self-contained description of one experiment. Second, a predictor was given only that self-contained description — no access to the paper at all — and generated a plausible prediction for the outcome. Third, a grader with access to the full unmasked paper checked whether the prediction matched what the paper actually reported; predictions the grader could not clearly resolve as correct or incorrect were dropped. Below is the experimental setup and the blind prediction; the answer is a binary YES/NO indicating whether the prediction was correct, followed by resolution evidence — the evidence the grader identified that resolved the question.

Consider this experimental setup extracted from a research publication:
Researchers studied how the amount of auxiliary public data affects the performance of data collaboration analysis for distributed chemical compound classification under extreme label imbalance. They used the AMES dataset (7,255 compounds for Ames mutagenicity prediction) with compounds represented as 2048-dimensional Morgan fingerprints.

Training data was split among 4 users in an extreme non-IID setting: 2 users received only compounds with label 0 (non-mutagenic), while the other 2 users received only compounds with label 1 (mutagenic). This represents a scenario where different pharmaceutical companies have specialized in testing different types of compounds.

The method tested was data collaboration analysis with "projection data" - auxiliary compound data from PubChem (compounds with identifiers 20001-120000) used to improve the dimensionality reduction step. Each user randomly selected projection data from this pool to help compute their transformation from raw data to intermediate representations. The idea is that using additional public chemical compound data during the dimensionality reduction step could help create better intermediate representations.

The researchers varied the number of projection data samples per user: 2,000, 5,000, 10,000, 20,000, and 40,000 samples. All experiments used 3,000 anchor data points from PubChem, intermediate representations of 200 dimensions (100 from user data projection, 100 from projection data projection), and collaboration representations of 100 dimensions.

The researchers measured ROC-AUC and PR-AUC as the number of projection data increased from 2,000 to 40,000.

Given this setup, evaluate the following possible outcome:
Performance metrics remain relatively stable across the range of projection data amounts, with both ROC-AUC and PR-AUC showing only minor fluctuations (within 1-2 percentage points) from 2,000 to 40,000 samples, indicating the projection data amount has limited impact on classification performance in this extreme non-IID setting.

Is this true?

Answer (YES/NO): NO